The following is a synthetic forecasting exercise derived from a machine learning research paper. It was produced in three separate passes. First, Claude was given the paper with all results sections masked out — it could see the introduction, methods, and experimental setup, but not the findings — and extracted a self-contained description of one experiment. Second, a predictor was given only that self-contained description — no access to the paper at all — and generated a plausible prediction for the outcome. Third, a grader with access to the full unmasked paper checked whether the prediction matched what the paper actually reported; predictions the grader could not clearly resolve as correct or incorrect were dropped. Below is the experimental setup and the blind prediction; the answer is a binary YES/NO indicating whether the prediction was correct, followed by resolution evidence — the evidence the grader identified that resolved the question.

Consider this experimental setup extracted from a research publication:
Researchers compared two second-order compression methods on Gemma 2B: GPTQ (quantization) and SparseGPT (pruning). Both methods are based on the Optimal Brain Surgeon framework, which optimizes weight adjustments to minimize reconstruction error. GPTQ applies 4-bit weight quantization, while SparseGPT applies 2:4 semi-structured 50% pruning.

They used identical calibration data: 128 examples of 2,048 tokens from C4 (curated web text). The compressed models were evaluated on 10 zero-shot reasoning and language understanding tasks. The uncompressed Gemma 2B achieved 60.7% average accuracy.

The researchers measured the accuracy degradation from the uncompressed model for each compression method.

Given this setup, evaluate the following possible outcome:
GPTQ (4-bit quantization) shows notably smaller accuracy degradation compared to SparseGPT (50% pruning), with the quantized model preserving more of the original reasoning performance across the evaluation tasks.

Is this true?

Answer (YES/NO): YES